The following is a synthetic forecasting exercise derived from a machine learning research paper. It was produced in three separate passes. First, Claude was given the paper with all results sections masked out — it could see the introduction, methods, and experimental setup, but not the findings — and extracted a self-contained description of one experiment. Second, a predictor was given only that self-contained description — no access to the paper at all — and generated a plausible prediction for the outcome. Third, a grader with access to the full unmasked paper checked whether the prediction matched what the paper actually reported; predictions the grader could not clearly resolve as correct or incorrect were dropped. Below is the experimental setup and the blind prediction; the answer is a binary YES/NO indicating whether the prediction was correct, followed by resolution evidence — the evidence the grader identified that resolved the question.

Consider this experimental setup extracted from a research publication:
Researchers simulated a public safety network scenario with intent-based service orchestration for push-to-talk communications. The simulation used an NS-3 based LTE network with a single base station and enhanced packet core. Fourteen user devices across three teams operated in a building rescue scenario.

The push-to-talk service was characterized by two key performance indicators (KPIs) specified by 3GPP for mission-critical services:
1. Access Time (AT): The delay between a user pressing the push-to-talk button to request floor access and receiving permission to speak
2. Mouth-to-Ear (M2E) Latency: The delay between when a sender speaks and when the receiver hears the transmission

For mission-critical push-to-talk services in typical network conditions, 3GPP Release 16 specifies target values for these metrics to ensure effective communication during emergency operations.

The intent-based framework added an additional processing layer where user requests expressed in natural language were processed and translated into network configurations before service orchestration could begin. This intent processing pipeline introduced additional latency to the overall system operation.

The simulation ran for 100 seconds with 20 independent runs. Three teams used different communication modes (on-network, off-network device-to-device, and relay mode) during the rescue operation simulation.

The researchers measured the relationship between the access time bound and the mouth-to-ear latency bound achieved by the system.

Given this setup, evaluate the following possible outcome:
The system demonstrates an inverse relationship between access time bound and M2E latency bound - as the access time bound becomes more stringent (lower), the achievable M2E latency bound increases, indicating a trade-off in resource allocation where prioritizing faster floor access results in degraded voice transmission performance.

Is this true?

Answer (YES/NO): NO